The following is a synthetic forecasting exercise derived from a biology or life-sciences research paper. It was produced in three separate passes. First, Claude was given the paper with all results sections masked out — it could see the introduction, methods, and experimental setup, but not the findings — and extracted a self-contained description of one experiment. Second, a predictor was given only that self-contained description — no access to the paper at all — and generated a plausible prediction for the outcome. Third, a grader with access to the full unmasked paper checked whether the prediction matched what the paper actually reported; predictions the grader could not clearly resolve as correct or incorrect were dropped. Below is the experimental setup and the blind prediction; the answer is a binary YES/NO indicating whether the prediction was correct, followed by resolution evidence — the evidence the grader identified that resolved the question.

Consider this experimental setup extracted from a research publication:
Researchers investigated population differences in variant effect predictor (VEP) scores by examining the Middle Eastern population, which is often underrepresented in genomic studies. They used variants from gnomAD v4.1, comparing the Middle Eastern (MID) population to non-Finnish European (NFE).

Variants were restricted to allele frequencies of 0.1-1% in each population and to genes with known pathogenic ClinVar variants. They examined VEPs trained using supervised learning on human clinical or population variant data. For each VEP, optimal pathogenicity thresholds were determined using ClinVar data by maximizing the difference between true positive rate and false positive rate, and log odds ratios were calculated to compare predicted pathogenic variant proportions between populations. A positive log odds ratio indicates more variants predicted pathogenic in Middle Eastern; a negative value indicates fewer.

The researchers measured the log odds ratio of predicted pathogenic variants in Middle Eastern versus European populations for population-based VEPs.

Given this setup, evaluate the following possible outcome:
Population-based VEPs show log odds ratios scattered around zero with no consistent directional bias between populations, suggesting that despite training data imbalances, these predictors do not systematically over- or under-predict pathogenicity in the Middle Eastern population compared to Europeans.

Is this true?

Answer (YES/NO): NO